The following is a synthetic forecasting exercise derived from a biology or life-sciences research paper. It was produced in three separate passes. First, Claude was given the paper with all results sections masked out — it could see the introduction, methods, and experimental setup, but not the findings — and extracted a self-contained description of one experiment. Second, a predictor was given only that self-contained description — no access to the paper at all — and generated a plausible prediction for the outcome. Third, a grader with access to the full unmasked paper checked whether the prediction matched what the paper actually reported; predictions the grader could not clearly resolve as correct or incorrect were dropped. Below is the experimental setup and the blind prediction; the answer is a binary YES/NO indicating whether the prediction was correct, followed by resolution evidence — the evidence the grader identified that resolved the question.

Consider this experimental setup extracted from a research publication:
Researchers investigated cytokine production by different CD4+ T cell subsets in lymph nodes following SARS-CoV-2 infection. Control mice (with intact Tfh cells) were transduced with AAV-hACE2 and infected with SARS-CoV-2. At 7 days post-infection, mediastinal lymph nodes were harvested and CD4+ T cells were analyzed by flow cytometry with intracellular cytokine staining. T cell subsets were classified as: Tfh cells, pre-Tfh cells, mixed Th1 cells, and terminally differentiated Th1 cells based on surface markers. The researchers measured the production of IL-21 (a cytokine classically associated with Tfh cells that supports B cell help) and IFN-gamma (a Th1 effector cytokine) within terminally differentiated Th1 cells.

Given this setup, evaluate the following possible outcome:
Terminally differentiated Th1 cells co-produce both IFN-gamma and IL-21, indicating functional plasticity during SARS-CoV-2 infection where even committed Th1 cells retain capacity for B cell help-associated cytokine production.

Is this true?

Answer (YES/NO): NO